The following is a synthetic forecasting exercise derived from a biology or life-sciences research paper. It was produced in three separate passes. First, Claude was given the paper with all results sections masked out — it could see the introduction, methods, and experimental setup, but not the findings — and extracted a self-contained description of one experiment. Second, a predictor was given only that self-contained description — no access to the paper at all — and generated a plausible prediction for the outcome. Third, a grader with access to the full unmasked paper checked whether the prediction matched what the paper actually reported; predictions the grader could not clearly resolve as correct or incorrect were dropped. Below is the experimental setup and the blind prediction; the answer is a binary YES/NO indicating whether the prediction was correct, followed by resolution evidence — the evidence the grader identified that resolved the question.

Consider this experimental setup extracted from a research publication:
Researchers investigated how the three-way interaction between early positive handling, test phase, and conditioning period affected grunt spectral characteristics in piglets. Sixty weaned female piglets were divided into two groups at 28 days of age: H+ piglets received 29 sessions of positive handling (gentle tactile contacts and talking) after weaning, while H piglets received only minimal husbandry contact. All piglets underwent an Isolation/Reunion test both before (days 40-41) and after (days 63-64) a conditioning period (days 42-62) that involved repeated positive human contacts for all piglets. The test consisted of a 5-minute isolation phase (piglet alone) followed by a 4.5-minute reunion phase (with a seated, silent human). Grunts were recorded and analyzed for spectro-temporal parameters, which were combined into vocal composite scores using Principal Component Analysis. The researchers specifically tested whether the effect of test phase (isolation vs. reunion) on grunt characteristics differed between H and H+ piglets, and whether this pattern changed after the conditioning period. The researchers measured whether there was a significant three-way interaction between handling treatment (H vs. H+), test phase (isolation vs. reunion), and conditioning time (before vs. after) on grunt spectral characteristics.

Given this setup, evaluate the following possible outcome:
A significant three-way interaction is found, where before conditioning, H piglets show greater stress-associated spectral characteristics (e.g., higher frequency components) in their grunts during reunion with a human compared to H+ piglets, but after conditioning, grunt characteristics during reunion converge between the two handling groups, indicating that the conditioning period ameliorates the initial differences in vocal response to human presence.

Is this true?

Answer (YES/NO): NO